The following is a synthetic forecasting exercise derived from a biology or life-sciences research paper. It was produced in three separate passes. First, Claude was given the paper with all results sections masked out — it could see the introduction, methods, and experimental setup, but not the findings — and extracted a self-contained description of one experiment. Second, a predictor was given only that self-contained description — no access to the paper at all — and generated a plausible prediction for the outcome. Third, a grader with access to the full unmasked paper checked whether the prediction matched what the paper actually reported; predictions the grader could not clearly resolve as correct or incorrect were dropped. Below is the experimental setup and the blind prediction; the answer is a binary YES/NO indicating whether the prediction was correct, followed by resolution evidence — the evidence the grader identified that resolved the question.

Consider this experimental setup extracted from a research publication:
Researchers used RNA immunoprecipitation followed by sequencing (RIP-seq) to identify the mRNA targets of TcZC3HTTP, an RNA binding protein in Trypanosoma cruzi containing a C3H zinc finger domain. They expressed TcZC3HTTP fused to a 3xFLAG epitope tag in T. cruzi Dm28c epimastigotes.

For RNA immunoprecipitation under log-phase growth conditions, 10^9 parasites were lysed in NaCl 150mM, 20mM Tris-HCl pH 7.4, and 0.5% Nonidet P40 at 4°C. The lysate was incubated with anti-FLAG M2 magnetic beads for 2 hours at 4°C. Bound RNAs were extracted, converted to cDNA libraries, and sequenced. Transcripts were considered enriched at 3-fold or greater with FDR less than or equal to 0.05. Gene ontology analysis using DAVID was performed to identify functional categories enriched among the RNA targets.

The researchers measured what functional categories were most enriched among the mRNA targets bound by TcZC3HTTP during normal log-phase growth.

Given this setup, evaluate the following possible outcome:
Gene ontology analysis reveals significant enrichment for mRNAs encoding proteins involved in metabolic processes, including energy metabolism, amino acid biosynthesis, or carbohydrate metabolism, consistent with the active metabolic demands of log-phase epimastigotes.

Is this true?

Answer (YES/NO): NO